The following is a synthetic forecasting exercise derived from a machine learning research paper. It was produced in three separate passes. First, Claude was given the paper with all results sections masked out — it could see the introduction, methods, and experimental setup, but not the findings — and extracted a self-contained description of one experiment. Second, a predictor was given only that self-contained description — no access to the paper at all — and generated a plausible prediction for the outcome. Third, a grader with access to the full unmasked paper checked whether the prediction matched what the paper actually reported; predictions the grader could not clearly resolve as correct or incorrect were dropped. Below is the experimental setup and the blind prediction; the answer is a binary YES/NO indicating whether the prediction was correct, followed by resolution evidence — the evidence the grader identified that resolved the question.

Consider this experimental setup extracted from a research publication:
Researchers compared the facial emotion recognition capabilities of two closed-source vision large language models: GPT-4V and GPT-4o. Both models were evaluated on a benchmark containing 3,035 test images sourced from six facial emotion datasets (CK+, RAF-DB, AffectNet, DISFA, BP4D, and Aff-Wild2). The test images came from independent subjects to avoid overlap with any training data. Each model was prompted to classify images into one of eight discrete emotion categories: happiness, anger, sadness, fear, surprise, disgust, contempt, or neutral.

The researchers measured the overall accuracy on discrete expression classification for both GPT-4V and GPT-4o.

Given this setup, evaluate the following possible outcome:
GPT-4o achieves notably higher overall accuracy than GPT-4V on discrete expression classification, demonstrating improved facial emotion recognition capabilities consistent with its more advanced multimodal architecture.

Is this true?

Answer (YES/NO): YES